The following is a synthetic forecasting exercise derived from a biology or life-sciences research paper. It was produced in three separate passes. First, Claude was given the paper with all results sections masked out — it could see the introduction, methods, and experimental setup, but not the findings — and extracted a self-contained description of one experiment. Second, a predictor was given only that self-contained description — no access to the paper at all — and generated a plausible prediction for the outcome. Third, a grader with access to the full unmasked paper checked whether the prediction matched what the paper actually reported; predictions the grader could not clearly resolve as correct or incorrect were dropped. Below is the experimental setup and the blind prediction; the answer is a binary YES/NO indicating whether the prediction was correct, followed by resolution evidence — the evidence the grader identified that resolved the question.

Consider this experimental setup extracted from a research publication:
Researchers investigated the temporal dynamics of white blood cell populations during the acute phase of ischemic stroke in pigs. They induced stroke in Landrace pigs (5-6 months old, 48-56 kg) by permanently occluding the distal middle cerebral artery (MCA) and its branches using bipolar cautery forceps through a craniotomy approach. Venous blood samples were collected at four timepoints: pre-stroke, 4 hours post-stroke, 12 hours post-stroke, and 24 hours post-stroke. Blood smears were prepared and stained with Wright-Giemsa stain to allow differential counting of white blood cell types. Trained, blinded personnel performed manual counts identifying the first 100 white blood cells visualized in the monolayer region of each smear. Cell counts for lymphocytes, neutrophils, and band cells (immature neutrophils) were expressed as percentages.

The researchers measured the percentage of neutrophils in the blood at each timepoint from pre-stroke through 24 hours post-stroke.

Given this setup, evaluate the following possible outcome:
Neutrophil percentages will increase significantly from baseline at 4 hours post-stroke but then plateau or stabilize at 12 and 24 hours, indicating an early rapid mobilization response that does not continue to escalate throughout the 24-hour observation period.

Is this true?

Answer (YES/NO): NO